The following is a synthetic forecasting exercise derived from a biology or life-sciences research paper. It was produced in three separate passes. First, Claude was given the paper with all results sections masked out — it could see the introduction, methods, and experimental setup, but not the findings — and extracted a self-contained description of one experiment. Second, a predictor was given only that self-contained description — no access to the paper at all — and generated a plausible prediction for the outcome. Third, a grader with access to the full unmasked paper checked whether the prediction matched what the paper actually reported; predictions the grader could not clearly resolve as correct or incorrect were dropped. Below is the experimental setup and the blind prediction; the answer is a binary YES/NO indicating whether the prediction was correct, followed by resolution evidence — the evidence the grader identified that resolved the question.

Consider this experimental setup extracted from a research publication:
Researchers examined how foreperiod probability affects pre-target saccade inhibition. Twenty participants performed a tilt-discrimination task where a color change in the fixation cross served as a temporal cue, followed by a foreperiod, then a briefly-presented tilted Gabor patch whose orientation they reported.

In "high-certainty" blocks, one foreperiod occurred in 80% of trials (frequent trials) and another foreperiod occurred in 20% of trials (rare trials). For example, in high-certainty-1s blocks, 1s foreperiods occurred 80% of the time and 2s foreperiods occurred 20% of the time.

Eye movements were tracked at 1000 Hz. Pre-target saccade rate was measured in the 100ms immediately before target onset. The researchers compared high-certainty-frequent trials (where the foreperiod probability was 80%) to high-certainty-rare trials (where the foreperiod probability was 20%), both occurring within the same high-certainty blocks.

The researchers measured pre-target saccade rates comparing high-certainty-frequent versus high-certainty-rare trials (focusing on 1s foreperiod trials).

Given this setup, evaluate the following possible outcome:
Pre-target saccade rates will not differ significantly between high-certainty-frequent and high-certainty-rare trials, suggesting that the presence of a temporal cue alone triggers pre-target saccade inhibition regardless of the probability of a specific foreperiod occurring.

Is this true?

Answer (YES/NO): NO